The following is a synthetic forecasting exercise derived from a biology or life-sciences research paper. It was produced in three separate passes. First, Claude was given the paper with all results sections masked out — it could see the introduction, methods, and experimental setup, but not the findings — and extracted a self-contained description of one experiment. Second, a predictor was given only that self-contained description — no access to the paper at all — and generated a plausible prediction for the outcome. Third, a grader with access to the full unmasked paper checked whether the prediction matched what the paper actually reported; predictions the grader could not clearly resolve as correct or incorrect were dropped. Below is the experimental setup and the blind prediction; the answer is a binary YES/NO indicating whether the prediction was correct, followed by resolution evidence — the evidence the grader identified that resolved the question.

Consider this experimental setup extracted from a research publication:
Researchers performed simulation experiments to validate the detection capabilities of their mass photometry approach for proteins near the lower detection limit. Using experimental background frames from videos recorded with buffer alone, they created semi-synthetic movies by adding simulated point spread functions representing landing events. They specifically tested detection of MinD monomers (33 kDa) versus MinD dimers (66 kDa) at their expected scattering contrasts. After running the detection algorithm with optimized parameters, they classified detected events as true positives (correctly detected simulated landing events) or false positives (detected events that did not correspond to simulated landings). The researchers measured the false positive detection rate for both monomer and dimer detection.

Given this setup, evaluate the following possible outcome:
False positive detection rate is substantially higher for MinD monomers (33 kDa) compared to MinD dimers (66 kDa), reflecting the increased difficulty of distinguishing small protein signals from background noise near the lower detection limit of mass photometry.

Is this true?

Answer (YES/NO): YES